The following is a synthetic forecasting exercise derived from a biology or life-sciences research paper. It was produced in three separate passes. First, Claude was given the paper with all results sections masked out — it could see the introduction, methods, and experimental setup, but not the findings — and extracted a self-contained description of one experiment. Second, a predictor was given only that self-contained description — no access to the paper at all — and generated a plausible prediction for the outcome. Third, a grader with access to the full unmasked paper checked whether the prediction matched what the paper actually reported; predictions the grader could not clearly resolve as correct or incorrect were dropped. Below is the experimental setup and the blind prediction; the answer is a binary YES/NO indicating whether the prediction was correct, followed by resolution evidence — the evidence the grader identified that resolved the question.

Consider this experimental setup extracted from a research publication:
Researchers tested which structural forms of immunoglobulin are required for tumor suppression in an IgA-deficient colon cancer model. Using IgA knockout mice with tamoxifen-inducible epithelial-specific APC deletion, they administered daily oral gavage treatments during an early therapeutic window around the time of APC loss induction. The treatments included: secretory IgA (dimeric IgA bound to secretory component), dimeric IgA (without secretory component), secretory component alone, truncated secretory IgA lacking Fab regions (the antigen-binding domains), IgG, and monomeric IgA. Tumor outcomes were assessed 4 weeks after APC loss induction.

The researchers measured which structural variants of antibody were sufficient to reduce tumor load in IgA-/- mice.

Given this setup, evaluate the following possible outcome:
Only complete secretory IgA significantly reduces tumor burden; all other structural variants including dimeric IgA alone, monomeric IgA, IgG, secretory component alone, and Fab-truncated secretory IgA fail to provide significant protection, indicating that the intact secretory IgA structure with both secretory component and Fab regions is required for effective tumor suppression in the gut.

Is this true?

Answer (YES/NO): NO